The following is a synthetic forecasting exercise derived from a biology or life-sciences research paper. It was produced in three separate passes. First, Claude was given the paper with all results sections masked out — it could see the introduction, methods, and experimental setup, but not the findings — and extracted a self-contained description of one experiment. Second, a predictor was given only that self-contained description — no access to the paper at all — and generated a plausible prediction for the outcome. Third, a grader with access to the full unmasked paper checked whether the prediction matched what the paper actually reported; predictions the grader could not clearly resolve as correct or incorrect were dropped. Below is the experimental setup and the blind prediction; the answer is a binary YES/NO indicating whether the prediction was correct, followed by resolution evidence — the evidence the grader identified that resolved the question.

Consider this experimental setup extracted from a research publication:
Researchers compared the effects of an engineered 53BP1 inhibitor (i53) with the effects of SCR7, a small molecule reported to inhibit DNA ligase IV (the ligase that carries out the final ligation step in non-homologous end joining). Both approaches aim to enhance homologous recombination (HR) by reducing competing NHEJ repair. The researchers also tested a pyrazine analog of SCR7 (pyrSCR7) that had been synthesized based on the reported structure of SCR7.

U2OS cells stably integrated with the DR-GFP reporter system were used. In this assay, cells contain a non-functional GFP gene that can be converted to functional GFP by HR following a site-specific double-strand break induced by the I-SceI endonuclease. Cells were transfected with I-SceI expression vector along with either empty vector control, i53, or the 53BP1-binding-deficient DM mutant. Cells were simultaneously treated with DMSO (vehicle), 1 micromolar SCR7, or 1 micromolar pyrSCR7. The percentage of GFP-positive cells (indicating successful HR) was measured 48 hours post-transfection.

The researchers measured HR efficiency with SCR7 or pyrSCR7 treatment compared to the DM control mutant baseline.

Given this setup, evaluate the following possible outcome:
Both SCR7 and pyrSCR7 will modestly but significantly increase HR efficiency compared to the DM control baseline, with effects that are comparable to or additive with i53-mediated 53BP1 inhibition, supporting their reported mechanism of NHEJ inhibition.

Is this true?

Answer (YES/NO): NO